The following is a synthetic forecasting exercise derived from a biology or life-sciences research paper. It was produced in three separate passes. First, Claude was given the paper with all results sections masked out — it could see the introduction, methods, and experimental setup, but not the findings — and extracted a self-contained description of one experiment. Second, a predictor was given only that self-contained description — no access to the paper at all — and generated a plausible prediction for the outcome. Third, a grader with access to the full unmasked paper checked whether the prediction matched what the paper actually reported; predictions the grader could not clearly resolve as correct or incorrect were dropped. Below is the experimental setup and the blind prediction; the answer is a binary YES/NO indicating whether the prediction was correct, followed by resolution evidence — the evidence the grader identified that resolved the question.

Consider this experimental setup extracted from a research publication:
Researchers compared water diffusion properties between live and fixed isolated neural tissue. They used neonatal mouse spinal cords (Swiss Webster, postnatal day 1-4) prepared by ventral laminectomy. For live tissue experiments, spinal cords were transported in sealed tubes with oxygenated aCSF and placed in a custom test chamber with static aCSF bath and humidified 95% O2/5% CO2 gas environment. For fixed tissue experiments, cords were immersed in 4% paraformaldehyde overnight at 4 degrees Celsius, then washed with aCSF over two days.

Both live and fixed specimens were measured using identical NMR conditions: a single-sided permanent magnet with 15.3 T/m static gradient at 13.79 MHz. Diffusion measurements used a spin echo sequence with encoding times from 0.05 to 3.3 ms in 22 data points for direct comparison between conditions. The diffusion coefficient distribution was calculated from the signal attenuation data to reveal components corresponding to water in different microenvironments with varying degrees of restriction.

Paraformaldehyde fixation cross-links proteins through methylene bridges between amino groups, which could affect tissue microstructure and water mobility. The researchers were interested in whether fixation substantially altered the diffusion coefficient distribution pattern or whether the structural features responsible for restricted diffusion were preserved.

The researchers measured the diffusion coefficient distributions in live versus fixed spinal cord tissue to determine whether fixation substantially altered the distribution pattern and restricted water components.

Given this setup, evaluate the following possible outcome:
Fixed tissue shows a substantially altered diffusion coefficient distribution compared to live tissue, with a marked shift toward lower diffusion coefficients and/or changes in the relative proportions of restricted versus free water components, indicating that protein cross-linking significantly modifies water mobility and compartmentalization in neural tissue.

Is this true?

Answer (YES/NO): NO